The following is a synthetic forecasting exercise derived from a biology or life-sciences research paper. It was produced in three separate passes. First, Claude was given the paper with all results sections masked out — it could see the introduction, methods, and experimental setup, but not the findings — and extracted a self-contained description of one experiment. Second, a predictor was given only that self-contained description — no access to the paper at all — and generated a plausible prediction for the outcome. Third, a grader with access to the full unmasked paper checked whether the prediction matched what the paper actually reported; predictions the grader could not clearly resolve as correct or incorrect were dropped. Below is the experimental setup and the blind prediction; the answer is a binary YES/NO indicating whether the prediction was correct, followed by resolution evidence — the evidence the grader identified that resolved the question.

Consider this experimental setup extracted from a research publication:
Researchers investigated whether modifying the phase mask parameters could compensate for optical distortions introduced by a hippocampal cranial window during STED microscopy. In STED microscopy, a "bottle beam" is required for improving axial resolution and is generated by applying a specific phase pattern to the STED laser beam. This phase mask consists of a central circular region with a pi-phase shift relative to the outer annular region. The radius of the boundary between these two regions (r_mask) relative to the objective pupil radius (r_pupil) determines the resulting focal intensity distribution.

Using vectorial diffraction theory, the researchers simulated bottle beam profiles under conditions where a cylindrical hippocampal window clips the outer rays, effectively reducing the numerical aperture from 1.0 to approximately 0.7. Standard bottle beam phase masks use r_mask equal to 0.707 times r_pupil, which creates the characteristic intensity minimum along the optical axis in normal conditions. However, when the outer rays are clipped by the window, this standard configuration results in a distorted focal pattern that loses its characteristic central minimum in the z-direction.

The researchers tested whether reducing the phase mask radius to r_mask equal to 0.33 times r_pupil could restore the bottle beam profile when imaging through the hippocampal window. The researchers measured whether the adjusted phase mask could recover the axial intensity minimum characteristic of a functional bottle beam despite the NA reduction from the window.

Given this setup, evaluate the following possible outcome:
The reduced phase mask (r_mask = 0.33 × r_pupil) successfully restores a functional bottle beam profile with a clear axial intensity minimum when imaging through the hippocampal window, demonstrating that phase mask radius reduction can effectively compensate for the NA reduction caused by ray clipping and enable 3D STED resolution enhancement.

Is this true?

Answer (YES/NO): YES